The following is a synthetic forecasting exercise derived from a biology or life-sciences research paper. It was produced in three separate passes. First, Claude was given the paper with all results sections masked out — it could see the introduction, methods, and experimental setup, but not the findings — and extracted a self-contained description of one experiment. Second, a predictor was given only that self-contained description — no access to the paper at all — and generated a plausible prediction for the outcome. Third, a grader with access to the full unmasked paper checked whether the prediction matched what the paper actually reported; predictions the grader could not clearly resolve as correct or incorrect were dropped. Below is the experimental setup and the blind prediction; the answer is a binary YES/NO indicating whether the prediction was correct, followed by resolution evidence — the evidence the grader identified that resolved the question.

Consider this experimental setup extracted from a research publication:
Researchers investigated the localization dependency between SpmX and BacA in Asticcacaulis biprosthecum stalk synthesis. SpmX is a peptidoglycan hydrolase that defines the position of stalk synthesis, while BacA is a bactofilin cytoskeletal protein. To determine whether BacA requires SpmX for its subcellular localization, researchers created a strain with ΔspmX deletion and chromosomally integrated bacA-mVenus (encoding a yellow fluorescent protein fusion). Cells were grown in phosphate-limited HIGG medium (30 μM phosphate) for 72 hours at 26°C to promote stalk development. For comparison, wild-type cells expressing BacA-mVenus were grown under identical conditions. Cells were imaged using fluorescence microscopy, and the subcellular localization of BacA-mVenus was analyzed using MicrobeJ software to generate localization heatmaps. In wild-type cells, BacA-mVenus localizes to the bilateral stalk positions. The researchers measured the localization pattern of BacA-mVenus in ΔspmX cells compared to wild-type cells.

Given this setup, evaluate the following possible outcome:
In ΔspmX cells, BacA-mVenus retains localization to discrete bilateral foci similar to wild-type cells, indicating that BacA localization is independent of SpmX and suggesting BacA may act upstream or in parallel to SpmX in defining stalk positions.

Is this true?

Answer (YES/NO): NO